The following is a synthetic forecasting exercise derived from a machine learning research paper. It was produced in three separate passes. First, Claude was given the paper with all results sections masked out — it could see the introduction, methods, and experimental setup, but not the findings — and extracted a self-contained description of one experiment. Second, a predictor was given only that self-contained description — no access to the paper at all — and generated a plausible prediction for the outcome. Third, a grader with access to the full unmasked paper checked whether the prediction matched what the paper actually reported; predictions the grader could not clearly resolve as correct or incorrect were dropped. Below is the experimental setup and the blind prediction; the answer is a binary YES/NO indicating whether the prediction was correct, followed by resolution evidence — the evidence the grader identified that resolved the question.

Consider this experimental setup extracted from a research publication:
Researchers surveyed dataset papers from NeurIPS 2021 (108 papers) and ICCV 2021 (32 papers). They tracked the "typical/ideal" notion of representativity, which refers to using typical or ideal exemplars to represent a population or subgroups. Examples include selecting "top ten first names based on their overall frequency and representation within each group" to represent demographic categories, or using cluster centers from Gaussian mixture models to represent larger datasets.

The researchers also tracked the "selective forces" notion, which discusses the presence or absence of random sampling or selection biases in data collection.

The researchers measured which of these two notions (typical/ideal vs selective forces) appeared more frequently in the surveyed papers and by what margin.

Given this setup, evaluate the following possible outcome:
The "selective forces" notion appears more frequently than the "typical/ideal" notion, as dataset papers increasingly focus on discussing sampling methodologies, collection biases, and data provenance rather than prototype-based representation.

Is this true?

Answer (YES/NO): YES